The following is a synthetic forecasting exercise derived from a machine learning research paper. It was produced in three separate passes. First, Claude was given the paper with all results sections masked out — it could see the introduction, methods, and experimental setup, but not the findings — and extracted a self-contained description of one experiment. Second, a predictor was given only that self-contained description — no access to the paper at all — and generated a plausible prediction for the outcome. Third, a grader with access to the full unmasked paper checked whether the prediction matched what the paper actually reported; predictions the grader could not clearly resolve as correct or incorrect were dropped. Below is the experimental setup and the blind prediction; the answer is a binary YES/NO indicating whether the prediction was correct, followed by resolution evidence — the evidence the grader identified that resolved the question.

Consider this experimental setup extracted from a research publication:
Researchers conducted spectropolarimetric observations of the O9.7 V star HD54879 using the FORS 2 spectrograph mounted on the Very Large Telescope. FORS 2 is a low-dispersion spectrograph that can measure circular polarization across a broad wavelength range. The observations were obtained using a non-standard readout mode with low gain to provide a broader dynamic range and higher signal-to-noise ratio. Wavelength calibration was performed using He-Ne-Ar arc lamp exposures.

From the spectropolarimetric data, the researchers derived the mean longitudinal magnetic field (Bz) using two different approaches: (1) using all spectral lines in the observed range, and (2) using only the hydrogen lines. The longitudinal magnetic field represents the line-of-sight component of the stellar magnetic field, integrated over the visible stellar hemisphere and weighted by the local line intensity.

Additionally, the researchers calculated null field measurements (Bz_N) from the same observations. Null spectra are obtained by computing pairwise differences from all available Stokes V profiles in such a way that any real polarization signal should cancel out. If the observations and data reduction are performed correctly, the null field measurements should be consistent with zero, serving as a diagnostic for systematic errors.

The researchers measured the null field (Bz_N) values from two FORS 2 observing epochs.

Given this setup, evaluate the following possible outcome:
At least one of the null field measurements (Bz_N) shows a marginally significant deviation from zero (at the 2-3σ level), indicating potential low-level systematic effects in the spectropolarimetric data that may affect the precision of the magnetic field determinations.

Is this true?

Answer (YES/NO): NO